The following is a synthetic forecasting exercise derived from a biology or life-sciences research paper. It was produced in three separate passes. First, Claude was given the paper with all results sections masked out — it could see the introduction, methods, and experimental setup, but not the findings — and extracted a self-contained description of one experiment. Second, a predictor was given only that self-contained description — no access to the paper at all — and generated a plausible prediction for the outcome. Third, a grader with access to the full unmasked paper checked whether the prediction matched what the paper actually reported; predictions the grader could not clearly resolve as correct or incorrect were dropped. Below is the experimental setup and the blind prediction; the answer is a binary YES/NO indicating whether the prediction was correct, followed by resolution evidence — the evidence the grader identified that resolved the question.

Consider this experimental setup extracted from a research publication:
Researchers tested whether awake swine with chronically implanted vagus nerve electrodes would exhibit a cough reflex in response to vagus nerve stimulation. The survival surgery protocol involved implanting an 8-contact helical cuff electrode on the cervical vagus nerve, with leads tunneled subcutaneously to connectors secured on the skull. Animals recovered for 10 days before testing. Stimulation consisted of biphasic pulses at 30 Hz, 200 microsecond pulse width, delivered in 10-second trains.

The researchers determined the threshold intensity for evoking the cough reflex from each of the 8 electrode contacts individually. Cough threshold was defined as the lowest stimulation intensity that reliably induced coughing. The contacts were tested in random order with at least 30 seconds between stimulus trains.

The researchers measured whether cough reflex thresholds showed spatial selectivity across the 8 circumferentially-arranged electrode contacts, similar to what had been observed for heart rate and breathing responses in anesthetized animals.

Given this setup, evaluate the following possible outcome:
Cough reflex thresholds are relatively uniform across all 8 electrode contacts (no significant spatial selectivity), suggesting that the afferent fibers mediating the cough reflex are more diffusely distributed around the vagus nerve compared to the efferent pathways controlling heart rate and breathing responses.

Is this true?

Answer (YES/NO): NO